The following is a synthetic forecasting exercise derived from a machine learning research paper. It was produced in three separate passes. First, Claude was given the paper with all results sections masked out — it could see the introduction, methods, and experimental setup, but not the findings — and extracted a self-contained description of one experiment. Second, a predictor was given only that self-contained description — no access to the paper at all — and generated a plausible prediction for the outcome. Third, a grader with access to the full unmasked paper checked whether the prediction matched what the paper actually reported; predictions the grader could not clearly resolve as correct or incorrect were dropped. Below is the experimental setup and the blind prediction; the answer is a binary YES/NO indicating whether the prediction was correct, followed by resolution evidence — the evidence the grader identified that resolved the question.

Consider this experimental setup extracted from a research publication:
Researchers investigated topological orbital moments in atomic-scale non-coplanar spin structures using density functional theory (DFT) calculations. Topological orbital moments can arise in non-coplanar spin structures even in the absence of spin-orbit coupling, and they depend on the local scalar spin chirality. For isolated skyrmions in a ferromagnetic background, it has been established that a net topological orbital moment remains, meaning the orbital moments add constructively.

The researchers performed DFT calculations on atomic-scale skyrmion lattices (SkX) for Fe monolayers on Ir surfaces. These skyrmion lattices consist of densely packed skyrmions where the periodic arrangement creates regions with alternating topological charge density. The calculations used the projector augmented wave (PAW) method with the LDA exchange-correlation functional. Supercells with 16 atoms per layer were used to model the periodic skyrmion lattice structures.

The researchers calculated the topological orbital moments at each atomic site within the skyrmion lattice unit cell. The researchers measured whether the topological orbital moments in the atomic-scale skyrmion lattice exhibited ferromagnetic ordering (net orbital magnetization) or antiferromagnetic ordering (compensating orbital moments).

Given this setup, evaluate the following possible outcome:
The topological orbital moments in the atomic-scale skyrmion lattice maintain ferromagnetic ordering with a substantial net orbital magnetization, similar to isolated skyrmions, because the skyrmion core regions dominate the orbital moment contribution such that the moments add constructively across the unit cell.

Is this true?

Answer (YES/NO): NO